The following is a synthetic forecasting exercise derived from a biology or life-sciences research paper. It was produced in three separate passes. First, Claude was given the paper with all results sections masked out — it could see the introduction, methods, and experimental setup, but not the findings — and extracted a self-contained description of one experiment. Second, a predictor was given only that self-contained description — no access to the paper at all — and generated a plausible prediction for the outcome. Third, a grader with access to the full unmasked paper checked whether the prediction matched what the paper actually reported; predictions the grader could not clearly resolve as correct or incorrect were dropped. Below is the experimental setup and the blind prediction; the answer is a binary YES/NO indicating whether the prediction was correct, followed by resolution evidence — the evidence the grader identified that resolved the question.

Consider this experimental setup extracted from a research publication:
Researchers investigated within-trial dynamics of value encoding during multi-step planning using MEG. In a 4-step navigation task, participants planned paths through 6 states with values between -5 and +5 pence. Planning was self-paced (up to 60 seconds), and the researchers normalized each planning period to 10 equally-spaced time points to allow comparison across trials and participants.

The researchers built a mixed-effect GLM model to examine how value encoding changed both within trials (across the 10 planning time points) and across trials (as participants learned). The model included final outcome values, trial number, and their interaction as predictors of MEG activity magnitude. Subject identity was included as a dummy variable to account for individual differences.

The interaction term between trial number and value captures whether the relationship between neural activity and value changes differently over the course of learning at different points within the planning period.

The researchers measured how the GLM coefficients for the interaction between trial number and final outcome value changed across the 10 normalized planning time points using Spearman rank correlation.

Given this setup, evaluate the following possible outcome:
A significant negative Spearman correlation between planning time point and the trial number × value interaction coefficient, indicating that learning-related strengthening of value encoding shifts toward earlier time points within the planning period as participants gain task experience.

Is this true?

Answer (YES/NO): YES